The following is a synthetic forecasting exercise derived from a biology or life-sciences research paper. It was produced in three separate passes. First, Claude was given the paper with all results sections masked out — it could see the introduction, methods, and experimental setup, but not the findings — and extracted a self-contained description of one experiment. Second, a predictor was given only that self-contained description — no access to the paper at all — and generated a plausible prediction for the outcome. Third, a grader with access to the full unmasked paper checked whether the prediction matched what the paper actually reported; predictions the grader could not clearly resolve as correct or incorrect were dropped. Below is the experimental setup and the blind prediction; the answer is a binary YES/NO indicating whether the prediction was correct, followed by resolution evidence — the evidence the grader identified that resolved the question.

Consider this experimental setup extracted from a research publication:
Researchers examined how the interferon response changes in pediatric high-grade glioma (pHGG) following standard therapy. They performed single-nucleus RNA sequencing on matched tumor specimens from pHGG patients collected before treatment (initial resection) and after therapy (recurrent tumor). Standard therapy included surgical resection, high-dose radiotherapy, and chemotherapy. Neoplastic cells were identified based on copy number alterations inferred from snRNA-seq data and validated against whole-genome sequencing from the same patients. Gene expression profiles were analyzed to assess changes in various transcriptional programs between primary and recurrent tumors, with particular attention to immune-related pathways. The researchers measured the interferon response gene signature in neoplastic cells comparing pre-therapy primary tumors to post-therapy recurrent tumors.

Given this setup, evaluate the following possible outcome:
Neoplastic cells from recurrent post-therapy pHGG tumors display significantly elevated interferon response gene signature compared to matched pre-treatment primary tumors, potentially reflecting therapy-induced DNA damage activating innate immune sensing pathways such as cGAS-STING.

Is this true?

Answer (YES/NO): YES